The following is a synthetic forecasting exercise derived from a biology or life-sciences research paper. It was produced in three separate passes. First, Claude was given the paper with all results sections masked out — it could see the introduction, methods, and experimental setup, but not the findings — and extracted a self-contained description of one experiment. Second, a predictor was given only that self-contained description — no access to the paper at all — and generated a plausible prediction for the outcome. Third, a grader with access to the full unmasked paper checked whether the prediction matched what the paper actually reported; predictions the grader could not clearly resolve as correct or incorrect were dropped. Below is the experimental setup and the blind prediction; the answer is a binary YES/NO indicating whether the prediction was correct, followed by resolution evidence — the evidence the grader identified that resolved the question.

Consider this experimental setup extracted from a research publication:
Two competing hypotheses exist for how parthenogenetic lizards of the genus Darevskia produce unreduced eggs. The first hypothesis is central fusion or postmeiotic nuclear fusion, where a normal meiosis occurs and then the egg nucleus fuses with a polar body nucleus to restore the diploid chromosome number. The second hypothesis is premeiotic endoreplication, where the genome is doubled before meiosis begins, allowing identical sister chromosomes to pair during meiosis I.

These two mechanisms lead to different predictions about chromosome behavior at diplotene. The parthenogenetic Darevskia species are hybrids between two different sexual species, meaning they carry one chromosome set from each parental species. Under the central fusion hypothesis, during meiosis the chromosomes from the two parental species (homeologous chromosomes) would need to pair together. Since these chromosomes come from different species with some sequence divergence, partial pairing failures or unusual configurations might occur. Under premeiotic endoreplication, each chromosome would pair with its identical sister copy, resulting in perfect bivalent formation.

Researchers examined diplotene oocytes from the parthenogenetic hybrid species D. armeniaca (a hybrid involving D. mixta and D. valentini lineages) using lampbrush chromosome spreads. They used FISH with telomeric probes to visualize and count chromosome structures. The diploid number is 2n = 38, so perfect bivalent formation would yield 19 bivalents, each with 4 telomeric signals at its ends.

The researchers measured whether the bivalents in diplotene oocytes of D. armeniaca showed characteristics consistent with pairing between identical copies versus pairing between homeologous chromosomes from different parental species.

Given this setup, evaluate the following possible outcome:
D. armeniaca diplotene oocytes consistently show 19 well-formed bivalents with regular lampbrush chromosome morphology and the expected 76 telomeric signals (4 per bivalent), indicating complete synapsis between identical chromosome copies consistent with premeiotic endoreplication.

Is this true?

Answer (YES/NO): NO